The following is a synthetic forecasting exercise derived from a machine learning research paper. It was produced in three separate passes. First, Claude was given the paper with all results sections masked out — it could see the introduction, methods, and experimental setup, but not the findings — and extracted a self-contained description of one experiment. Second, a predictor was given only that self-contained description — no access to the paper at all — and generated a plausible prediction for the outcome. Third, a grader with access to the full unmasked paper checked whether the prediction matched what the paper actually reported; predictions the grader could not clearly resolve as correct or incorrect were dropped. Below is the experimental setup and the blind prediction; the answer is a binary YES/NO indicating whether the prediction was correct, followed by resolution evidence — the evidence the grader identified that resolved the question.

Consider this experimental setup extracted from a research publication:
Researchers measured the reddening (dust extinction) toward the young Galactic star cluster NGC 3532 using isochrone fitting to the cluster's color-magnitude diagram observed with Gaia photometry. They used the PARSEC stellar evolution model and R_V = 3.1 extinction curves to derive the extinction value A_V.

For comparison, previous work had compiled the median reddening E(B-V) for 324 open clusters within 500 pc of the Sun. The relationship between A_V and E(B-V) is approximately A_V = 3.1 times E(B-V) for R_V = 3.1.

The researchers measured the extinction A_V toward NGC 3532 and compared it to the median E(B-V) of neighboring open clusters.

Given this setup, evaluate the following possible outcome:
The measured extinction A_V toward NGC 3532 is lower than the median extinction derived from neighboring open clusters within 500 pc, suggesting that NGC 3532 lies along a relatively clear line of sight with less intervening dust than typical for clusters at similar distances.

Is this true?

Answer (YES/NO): YES